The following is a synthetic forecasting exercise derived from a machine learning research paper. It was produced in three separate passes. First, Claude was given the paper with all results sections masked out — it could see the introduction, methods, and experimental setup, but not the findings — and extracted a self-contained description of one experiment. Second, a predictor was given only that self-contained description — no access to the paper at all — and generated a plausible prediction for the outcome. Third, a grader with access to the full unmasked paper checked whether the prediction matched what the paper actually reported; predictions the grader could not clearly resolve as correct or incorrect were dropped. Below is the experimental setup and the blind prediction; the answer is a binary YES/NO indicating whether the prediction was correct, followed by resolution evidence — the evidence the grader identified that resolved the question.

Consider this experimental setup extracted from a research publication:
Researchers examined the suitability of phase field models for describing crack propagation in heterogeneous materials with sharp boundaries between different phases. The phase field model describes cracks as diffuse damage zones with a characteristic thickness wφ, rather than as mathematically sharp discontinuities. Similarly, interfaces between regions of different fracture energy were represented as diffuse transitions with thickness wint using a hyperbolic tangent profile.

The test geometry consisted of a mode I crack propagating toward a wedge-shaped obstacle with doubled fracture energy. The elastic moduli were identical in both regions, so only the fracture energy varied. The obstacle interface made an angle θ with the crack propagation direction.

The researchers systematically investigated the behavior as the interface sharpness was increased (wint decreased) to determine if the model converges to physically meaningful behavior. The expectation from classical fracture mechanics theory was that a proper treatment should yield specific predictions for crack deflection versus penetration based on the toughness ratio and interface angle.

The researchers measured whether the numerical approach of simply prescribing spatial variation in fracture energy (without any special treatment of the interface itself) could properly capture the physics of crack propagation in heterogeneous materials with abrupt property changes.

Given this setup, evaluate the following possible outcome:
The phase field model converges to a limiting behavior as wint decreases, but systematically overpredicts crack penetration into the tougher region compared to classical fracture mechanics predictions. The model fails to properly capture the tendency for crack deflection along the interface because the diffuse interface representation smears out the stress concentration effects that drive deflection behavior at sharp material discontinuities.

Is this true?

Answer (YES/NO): NO